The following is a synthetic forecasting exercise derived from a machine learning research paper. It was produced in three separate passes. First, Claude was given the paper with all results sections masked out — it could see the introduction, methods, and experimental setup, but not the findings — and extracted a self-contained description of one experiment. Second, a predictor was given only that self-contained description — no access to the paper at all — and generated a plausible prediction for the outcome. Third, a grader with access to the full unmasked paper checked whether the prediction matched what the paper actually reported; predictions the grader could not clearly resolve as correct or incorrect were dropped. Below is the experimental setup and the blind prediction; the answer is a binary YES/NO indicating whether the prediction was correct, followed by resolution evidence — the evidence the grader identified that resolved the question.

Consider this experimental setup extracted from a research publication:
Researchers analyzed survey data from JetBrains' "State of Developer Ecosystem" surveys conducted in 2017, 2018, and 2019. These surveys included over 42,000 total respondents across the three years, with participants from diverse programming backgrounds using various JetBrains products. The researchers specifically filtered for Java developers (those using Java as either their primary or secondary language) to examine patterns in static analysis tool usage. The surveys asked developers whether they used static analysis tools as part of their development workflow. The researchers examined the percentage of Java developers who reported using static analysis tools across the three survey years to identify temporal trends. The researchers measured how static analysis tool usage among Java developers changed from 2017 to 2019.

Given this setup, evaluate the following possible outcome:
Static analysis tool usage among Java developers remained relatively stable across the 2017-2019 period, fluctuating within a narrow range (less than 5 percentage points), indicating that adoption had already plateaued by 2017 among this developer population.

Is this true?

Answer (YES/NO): NO